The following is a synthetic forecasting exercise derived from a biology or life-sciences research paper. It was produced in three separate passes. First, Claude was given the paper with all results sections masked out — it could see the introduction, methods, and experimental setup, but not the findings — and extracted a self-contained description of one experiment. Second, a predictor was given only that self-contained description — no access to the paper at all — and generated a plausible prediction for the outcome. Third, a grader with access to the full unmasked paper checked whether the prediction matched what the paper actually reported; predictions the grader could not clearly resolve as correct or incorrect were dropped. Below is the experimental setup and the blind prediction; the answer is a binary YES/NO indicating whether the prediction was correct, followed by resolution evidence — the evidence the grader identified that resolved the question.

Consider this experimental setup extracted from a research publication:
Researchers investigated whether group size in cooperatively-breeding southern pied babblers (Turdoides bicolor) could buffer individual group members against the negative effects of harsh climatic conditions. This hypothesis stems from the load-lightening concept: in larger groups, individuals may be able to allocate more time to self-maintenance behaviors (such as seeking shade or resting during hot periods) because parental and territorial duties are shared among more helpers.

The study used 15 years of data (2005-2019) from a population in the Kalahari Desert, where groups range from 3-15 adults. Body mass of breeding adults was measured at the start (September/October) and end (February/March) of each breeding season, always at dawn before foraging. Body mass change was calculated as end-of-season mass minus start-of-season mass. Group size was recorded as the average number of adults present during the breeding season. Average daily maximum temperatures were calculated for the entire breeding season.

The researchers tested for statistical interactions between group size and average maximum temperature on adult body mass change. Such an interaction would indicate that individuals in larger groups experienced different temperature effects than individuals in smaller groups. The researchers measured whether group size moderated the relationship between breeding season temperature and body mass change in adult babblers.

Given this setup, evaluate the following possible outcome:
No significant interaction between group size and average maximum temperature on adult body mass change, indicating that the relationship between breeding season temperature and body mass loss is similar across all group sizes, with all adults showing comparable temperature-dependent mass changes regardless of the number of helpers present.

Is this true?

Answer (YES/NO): YES